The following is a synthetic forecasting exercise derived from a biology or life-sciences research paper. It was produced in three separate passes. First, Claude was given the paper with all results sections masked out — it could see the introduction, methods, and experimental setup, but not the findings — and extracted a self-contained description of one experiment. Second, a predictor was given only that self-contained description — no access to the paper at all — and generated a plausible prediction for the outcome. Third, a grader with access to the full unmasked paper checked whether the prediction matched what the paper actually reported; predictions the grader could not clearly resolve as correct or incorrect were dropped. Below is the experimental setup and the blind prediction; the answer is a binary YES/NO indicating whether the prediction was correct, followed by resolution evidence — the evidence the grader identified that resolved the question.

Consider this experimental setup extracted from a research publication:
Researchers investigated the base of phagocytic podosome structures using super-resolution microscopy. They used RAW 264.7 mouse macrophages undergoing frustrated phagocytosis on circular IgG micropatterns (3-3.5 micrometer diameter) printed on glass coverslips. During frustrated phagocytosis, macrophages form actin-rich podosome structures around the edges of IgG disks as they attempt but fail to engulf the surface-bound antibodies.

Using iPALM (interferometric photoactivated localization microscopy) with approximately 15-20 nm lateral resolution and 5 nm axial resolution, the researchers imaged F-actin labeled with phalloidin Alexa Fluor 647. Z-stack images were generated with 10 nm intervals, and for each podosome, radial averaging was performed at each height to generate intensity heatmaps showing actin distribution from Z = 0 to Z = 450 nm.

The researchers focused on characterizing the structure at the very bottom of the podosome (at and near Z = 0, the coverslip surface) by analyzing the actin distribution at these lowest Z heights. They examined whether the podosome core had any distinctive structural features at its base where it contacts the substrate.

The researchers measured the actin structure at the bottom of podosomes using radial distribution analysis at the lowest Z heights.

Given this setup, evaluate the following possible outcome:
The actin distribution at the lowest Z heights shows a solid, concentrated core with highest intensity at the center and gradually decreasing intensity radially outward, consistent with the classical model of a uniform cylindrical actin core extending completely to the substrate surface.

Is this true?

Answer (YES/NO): NO